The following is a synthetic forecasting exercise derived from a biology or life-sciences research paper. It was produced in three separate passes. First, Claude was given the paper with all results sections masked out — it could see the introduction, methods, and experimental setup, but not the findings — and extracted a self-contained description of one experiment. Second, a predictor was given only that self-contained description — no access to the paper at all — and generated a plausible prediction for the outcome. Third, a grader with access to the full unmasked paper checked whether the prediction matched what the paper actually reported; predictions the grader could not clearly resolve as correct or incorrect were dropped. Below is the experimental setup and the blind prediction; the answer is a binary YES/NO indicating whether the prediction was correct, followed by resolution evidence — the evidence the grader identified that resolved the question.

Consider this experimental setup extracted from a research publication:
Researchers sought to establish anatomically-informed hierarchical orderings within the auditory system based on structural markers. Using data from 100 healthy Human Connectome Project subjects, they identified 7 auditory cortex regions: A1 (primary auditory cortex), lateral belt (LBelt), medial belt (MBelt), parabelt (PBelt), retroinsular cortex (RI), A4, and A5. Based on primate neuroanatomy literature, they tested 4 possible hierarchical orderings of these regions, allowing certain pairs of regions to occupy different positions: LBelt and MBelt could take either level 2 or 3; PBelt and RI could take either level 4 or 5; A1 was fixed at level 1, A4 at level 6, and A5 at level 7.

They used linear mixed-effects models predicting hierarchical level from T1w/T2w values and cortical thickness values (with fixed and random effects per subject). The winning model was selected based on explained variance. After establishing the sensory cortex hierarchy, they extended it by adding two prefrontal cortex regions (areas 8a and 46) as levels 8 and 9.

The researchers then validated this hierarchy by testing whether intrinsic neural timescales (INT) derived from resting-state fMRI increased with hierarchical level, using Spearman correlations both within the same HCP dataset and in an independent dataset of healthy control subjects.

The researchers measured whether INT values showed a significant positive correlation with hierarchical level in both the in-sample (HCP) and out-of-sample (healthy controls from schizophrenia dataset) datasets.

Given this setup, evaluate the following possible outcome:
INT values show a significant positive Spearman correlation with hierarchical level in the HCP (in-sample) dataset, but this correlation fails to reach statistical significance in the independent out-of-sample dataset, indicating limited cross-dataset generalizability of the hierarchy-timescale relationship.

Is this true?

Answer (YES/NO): NO